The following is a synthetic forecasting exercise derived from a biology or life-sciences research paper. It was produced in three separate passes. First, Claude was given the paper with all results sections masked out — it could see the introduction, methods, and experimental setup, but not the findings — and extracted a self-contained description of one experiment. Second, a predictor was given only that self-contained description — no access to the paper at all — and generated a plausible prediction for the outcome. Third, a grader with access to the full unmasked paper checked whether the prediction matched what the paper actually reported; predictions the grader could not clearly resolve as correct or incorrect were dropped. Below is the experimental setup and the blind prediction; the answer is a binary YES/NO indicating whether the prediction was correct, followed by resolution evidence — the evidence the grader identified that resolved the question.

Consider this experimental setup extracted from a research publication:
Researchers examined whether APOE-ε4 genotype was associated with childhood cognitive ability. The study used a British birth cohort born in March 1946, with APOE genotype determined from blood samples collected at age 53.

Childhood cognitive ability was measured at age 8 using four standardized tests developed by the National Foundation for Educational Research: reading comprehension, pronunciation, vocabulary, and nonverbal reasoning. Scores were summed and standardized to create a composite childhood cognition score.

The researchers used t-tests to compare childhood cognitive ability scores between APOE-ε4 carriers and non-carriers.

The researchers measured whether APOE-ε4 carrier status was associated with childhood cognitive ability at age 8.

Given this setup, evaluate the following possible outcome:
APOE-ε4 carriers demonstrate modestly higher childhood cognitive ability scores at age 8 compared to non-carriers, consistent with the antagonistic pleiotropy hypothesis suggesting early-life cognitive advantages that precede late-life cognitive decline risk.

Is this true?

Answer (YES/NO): NO